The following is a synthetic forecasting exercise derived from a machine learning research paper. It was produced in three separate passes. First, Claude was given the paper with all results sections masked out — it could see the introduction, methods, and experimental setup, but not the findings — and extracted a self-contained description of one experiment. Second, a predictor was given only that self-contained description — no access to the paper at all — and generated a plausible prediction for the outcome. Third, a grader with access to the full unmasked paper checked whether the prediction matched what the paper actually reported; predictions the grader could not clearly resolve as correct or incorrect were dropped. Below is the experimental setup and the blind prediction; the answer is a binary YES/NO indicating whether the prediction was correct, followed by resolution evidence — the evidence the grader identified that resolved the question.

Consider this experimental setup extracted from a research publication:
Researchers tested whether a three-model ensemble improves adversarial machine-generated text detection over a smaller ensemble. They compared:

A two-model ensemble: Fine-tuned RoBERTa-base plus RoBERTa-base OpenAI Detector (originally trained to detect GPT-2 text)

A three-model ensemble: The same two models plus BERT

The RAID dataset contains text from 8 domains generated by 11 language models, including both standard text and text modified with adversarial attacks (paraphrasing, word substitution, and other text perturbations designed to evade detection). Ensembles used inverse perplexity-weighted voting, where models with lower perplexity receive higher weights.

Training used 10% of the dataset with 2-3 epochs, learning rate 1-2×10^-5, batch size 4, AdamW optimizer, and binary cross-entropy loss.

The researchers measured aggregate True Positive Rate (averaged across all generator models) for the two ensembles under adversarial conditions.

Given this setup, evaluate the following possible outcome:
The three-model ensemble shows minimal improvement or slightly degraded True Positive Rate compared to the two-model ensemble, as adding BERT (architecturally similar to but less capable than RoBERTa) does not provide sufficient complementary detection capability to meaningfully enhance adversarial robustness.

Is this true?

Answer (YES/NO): YES